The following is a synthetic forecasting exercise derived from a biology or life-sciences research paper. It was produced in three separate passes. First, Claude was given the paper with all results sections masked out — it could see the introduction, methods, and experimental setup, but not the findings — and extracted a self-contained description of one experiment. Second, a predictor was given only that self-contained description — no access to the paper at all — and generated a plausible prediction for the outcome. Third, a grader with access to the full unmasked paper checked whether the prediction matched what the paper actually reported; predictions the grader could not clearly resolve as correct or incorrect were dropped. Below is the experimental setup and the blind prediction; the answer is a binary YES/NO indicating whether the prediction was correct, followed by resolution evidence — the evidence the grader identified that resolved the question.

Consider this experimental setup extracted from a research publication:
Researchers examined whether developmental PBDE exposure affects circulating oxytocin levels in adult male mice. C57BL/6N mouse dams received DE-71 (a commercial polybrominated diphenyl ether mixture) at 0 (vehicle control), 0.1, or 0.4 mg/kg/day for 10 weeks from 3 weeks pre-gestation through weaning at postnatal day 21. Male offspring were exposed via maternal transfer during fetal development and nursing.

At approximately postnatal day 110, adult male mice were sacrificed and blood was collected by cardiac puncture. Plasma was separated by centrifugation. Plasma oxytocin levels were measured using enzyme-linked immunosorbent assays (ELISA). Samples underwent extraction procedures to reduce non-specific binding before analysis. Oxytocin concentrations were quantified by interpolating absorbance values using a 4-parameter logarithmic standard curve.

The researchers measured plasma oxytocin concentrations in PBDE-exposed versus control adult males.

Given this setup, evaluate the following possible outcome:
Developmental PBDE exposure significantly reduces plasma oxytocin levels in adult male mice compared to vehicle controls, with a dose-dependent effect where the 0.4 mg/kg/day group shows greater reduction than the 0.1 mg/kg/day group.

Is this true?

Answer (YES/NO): NO